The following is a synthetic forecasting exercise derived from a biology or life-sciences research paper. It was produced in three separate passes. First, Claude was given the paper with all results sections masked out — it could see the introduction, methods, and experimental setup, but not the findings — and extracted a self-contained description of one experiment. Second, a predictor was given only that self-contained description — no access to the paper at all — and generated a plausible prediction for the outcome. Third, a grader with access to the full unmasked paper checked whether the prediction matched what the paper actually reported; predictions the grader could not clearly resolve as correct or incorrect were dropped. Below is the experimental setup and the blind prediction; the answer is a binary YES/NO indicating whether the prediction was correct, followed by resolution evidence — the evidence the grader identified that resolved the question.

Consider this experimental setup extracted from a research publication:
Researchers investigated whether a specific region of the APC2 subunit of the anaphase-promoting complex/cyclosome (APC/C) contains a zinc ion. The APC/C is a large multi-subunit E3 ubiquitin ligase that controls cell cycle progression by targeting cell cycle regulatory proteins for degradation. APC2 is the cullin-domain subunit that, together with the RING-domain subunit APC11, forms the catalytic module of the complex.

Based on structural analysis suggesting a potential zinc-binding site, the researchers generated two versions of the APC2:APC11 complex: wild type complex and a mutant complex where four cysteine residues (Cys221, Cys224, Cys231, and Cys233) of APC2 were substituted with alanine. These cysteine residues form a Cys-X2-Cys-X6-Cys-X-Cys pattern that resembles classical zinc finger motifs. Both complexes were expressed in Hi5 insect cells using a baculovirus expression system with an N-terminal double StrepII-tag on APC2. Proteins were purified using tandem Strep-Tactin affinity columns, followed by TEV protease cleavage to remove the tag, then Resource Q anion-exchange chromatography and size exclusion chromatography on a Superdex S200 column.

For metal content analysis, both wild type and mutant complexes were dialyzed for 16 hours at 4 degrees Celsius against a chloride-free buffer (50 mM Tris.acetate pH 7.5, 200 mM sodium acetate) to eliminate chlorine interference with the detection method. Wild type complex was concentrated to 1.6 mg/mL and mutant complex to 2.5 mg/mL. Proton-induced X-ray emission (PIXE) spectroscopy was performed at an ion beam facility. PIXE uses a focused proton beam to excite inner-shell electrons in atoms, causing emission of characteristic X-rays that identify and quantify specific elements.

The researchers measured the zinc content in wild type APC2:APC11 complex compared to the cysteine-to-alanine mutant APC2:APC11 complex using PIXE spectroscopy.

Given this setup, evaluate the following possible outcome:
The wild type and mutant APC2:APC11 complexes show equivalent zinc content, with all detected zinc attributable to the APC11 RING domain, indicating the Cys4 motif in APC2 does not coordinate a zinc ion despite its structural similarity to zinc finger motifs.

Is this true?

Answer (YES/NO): NO